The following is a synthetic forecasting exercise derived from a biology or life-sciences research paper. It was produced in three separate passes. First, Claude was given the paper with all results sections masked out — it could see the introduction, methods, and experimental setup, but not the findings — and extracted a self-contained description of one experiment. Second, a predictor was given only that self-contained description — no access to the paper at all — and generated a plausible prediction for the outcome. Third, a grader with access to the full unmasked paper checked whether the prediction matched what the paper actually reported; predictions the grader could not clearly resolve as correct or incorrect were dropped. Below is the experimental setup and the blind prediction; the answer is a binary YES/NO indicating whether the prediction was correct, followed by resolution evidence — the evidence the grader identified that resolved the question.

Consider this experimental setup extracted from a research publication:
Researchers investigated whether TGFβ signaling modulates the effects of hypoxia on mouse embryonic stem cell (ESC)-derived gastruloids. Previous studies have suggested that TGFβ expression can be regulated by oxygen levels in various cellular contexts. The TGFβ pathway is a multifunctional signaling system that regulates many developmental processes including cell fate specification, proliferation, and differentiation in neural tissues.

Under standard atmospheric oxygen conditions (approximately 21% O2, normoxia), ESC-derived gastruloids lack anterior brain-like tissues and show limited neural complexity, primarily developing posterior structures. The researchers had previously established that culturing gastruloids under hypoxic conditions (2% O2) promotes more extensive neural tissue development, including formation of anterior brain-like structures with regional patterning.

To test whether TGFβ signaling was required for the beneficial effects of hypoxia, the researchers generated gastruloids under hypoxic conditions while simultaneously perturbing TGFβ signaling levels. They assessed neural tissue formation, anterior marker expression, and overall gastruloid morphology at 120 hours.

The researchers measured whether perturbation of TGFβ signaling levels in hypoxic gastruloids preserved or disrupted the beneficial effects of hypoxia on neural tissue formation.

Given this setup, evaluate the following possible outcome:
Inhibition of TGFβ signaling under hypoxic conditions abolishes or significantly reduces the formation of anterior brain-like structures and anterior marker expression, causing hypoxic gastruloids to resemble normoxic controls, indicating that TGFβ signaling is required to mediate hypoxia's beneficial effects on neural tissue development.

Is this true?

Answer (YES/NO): NO